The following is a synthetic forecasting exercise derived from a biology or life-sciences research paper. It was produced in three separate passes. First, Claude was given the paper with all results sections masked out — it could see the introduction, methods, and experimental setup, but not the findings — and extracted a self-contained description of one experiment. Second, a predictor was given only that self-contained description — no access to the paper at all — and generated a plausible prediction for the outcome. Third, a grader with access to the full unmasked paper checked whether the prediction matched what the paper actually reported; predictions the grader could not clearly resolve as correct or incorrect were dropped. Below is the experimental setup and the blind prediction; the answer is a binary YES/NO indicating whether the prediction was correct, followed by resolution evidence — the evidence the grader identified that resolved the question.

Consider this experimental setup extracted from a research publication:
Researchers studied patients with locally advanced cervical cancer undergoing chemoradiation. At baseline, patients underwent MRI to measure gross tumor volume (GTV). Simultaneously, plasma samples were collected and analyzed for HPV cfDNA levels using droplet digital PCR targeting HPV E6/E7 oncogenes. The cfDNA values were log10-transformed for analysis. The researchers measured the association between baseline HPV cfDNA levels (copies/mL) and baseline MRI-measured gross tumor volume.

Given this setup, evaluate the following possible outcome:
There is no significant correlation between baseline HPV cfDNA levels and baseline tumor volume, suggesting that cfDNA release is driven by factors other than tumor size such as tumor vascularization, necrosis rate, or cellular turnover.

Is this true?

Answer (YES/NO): YES